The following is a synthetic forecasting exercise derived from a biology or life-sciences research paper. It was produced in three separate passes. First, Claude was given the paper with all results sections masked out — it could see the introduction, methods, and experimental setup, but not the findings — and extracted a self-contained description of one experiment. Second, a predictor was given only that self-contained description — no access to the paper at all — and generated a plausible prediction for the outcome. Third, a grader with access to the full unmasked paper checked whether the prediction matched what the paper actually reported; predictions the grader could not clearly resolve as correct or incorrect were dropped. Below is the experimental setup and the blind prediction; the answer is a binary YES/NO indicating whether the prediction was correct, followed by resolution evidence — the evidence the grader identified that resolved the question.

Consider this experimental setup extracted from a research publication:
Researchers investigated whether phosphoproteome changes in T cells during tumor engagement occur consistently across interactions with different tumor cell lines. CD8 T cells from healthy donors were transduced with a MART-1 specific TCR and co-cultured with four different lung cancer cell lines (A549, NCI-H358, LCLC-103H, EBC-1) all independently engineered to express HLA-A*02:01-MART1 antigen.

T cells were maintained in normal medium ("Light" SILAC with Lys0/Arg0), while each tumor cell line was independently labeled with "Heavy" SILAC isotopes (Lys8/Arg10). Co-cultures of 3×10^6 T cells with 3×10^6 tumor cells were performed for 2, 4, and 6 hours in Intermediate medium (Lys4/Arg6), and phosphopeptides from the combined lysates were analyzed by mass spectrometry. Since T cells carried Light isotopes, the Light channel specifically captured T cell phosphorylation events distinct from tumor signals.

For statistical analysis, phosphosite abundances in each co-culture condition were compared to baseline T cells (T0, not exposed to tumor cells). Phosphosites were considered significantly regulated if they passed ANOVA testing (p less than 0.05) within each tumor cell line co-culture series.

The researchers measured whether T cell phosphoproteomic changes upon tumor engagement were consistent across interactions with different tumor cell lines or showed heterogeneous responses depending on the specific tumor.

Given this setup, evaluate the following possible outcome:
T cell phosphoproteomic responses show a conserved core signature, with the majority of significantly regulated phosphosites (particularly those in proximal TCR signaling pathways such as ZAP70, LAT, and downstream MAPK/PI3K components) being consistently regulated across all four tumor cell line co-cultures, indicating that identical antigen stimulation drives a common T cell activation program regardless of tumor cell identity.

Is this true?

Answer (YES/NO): NO